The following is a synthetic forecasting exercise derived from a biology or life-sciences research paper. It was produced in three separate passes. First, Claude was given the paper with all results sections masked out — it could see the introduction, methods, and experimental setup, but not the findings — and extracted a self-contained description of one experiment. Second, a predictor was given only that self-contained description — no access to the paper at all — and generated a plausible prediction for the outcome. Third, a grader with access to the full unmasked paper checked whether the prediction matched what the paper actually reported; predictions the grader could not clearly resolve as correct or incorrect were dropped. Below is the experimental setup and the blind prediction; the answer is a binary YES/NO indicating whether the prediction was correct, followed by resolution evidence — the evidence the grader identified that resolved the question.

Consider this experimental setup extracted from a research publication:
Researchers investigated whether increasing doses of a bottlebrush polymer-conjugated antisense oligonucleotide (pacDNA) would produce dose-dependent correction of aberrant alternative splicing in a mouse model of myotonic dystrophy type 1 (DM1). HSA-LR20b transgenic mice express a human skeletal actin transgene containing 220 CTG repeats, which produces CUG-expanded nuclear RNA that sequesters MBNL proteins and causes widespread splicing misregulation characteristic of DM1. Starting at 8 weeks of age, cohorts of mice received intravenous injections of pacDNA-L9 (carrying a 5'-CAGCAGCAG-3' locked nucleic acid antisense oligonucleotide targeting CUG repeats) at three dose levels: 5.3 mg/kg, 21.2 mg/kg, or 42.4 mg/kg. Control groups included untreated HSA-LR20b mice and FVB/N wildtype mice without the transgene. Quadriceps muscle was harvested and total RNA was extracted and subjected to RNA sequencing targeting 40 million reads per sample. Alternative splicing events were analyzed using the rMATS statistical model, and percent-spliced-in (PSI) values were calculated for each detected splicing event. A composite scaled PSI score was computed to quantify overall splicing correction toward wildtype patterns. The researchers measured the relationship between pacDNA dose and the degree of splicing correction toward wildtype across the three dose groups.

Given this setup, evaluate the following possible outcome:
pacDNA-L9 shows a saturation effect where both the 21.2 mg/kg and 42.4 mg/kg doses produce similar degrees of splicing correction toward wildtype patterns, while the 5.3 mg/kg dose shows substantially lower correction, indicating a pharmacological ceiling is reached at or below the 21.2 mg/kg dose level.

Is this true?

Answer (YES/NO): NO